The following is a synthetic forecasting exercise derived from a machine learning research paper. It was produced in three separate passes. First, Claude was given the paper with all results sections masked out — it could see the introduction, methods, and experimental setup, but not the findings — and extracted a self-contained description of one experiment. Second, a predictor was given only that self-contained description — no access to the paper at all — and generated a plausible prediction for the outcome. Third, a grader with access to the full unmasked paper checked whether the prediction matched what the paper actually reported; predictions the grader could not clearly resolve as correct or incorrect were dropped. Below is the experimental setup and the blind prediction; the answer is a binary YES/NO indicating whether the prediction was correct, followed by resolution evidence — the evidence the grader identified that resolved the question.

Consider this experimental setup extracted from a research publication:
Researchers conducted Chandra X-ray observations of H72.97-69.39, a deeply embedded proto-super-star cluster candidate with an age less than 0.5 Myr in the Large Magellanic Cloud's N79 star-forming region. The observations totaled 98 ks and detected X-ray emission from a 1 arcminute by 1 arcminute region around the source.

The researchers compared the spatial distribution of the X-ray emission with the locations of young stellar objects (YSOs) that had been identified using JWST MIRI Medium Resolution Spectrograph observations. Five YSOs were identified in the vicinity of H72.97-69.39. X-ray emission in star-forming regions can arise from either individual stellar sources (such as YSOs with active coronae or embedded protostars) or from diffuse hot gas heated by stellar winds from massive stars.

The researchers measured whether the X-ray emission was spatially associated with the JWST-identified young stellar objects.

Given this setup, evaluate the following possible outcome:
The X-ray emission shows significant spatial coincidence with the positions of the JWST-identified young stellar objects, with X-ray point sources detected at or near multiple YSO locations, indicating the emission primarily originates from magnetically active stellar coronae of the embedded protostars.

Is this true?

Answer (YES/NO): NO